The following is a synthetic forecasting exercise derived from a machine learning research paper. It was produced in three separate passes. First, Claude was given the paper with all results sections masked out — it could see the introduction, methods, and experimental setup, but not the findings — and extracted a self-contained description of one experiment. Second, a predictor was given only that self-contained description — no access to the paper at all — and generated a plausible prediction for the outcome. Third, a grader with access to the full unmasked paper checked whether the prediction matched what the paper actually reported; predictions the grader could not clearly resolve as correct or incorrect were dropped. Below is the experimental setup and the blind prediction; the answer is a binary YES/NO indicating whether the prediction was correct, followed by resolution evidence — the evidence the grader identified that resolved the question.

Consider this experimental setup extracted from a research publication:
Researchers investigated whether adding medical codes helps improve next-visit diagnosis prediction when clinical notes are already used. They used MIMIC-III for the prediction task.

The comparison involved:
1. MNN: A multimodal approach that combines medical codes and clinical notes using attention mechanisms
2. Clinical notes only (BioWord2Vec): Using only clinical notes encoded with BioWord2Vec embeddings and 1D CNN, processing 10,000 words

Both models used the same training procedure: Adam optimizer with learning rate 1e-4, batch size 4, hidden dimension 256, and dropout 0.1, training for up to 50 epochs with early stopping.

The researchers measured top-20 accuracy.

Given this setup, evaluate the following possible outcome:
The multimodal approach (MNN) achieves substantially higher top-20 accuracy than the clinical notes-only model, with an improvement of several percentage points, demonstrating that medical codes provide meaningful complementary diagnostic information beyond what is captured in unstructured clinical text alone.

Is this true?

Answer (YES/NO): NO